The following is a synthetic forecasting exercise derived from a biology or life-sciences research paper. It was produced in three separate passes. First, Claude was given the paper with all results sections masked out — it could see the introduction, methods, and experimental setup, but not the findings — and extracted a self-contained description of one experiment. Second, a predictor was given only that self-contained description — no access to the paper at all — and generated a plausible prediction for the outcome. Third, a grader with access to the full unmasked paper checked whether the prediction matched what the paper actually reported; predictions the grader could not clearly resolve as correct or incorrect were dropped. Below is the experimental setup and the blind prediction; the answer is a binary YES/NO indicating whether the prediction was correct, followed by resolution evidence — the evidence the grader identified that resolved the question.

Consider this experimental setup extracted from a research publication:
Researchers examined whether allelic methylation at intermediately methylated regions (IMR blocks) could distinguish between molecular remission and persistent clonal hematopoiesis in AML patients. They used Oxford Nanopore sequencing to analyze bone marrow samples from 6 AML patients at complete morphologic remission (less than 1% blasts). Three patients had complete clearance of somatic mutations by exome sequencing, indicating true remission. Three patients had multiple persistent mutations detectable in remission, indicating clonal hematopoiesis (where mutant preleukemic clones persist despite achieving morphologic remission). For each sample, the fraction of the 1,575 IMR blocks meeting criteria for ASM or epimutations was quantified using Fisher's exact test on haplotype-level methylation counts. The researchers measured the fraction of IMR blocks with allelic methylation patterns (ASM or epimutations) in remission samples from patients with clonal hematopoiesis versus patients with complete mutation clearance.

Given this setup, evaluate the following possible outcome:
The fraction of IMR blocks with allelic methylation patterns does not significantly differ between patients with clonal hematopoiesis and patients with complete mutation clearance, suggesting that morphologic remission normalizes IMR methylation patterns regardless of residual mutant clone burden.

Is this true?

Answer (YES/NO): NO